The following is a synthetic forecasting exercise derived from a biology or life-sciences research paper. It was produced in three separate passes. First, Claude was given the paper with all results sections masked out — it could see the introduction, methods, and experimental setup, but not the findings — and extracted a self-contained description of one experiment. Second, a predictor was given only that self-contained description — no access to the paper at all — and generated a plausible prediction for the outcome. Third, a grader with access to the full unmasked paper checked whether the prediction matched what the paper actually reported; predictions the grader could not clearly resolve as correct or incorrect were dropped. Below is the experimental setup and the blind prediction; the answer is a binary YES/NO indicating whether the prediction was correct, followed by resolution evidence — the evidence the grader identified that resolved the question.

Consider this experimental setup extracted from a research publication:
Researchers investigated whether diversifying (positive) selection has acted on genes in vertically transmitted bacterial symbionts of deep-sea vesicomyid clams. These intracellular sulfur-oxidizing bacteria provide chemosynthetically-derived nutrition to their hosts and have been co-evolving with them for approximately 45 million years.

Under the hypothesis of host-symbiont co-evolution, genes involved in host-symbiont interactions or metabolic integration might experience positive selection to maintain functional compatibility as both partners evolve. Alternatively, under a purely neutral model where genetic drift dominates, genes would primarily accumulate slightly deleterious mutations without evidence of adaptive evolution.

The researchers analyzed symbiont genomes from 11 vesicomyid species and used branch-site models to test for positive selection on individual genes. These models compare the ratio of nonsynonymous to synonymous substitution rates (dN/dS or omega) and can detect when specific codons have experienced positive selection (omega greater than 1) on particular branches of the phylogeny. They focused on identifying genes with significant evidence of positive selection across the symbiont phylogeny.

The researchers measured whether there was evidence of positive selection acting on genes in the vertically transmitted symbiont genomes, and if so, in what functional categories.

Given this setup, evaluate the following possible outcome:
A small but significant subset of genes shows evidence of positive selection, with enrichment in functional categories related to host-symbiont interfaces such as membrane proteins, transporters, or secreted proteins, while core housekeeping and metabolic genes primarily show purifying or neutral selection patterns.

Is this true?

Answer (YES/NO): NO